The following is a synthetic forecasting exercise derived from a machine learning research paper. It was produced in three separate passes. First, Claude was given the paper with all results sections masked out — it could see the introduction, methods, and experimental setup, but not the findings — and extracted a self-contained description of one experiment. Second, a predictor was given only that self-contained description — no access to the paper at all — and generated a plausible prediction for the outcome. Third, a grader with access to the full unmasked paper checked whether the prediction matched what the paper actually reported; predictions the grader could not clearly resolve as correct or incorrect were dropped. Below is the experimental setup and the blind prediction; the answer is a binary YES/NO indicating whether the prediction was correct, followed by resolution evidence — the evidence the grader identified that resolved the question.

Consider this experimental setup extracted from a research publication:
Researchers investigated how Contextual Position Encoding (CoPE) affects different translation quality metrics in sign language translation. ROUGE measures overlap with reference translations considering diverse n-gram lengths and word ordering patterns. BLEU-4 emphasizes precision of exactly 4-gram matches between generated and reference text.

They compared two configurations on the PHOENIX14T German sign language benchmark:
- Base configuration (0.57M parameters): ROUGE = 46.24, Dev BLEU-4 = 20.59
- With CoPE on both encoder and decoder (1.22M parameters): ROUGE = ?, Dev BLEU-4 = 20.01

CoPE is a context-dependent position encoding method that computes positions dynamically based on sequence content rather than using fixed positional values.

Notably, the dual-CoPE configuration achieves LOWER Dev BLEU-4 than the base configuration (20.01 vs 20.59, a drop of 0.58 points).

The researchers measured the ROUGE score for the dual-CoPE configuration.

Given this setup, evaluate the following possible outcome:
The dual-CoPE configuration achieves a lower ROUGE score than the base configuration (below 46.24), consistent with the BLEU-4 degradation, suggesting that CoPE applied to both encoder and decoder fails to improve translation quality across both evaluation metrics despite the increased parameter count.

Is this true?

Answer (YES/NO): NO